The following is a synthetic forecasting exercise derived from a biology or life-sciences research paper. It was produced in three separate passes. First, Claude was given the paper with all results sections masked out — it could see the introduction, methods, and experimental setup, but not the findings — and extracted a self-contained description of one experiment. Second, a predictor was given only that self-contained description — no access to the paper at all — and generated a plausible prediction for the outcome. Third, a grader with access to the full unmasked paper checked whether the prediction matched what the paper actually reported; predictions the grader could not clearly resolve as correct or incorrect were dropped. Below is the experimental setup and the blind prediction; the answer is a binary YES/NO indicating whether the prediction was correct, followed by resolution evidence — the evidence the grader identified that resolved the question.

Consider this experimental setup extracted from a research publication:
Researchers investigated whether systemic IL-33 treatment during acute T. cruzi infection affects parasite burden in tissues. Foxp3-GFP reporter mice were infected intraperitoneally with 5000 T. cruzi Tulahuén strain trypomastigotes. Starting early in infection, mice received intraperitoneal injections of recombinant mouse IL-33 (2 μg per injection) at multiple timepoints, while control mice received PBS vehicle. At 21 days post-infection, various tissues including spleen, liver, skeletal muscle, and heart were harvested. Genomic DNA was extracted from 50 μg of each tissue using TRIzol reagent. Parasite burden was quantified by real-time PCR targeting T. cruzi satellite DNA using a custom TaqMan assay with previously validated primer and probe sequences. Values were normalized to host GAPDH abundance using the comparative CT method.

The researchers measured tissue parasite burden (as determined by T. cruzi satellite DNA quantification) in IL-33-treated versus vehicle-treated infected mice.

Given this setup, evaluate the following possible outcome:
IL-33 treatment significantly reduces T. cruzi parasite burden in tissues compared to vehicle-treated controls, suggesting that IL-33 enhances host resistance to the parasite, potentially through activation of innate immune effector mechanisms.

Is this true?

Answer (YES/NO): YES